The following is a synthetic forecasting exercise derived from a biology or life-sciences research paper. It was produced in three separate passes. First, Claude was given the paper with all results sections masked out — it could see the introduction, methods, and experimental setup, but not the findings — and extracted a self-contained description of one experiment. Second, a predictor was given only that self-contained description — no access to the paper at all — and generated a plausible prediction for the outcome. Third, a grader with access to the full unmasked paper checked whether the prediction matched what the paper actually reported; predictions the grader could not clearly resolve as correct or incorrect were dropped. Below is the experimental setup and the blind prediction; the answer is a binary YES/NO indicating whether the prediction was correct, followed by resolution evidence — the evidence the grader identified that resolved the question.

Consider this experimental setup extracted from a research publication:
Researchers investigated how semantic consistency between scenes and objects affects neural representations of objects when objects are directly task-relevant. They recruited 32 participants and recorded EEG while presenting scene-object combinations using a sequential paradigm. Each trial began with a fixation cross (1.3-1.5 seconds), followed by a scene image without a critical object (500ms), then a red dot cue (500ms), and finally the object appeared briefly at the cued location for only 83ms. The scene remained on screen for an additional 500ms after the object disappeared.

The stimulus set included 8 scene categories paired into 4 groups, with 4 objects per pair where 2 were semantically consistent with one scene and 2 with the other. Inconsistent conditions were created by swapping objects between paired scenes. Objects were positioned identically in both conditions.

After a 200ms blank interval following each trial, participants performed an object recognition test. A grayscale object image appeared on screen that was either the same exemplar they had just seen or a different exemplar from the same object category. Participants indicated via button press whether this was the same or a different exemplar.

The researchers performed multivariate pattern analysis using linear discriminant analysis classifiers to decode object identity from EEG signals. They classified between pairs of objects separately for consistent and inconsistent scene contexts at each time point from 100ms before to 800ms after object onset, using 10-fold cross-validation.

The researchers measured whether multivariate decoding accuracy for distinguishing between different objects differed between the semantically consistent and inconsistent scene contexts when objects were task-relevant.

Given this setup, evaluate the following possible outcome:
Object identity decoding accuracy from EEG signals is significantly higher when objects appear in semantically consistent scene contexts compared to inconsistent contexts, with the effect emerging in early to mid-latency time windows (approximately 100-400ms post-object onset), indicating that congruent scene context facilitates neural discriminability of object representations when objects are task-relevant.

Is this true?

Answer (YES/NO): YES